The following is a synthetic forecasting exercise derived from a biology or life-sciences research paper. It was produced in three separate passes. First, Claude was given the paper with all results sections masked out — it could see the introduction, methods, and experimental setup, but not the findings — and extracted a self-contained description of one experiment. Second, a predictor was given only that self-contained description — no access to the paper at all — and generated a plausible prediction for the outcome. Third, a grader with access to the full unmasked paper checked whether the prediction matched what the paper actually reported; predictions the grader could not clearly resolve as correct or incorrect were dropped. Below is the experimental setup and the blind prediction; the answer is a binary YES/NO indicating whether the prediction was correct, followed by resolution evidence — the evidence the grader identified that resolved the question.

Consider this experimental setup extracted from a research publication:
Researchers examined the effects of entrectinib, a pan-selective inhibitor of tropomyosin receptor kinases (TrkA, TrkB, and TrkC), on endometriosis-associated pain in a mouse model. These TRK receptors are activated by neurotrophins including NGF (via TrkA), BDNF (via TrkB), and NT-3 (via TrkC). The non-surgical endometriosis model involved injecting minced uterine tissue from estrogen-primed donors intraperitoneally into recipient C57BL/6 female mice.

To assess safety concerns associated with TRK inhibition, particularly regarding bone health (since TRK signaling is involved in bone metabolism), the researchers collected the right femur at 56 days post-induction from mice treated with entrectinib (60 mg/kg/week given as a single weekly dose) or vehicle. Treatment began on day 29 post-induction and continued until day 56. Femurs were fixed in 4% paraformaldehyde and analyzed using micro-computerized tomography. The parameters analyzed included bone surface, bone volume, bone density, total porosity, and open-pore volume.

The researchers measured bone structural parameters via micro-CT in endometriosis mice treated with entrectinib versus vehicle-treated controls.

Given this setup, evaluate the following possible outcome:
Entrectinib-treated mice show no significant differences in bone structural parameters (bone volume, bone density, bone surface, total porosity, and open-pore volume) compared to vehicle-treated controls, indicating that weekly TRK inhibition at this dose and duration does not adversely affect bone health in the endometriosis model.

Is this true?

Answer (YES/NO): YES